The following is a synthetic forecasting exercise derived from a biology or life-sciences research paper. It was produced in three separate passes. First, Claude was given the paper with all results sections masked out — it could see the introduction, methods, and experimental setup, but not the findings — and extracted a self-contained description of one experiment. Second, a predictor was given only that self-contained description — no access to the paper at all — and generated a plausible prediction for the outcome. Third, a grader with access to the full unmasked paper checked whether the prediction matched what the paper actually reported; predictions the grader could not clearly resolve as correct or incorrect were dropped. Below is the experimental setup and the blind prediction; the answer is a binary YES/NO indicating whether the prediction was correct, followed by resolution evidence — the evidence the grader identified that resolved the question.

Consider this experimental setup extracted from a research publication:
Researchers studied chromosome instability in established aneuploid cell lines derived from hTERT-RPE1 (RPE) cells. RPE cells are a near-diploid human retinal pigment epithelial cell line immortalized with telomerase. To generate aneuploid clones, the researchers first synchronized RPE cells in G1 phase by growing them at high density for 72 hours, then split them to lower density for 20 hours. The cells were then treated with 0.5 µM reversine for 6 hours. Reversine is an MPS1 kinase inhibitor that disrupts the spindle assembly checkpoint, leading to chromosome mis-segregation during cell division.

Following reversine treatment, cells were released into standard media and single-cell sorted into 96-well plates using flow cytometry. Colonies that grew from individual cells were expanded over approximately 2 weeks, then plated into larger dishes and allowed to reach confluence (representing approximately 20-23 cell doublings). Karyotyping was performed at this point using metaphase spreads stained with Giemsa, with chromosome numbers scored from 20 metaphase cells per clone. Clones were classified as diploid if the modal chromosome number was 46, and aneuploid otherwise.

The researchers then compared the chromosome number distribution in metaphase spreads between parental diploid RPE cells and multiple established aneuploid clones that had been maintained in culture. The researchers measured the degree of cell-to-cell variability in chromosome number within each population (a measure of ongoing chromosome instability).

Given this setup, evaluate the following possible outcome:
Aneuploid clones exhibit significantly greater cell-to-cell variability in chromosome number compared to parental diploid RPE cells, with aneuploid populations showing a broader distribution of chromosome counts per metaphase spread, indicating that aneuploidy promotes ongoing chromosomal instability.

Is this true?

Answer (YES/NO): NO